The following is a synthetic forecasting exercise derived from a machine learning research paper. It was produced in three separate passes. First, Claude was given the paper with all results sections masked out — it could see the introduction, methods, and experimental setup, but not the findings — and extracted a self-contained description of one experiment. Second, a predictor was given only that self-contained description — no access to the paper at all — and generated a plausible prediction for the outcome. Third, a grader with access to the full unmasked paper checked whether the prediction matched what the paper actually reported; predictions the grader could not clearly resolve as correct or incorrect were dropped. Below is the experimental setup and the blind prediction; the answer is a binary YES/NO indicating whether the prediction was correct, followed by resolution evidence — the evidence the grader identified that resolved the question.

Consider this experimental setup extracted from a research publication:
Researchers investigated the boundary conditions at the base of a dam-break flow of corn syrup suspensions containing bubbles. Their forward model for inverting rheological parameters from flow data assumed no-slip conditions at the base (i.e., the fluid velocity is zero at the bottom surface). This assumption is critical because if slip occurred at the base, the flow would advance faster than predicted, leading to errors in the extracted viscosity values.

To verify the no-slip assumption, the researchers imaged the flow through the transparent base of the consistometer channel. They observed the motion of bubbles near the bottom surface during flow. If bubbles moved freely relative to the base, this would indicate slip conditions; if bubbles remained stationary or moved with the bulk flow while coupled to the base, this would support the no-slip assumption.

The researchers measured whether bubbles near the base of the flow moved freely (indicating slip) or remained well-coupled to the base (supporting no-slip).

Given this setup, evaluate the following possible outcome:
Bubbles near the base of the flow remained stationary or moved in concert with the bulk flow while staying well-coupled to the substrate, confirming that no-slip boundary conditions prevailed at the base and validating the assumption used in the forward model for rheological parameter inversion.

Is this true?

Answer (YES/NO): YES